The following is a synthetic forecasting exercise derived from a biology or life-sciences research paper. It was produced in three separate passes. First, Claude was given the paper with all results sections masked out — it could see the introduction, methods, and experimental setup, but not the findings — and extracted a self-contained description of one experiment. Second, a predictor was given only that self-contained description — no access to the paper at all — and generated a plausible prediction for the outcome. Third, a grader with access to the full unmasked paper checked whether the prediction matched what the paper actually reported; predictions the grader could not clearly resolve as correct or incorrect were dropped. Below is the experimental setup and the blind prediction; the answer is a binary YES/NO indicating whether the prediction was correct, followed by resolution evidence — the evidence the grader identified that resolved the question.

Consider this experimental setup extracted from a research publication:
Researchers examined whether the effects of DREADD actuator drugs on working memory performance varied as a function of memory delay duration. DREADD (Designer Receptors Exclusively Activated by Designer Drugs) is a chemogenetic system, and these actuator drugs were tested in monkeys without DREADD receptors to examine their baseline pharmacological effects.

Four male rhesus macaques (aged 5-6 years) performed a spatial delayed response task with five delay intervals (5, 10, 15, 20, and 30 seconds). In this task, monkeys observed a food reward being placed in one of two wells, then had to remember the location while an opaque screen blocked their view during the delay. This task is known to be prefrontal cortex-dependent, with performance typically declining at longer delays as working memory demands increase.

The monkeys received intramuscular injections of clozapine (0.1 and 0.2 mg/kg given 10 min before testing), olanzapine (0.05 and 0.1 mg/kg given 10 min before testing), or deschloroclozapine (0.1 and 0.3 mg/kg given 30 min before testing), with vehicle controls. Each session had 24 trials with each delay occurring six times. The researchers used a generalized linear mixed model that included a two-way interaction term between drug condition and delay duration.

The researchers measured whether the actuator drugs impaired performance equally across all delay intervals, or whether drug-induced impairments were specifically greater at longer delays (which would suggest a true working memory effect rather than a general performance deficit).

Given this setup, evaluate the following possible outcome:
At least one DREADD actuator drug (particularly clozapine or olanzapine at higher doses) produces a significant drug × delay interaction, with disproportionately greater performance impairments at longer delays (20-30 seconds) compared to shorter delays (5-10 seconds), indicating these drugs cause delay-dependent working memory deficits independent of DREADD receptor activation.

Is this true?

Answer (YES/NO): YES